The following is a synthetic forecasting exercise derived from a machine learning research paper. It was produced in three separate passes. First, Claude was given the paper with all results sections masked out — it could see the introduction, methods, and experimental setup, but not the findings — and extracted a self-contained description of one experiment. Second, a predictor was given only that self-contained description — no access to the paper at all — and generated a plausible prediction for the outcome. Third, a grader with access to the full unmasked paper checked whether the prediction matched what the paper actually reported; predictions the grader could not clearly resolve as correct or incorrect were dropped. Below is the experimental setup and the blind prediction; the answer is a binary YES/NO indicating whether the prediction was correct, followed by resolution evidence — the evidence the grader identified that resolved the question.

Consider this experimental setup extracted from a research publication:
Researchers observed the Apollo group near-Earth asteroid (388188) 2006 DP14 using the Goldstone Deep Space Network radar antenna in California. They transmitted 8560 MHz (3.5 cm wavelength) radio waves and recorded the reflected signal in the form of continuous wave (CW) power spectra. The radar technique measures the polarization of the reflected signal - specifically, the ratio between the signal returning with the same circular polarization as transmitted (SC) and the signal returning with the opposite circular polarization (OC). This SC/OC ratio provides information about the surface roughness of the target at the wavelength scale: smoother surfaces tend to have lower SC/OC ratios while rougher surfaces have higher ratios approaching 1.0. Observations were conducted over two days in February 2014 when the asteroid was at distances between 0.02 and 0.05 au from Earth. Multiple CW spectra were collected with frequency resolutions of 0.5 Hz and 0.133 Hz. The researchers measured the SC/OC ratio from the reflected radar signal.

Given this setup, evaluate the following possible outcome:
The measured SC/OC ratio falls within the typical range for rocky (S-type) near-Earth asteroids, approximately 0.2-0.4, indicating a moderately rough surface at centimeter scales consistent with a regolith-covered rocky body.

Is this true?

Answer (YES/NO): NO